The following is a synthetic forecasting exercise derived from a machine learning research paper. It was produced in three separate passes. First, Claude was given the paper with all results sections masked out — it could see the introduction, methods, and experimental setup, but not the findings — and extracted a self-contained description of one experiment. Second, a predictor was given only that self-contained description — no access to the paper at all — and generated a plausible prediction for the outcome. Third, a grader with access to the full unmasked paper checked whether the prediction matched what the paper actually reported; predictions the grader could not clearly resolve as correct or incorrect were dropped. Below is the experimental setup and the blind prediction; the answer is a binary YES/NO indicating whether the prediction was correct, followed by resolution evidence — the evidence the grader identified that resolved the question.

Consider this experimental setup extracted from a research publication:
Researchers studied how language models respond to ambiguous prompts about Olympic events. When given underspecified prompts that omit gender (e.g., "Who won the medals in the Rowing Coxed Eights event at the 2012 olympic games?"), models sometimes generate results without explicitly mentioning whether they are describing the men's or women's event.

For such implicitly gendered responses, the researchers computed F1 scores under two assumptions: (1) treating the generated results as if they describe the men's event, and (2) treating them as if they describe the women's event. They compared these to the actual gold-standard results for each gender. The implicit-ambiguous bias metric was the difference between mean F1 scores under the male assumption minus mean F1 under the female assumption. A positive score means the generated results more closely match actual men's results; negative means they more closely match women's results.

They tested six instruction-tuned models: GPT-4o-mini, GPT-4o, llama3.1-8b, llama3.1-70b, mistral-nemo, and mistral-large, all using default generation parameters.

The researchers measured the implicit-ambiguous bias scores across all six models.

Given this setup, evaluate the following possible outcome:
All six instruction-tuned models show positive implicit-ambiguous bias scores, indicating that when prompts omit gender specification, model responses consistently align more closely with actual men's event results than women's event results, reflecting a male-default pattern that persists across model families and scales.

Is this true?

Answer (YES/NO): YES